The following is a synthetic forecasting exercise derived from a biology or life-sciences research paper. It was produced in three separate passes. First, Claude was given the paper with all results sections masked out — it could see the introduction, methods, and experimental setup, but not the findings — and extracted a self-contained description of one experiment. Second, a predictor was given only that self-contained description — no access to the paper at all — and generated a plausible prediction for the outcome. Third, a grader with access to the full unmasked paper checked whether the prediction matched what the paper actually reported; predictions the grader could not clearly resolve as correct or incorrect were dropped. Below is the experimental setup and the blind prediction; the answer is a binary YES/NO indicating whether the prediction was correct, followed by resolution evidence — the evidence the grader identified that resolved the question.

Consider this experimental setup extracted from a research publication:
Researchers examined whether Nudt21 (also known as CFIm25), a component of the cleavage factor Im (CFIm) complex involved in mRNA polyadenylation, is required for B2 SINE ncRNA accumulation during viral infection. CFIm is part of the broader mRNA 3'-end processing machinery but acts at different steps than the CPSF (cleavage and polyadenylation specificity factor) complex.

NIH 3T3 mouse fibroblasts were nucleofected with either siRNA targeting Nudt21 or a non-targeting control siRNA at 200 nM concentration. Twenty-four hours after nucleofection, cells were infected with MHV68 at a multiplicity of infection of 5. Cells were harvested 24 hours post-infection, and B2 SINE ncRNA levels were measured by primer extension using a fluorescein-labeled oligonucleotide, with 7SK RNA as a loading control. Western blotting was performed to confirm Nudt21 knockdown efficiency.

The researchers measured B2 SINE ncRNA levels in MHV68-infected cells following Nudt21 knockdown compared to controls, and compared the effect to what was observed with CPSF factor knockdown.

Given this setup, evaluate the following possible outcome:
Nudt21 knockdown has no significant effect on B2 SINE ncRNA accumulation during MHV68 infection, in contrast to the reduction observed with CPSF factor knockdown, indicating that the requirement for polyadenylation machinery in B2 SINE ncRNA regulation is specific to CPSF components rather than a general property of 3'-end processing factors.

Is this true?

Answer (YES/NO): NO